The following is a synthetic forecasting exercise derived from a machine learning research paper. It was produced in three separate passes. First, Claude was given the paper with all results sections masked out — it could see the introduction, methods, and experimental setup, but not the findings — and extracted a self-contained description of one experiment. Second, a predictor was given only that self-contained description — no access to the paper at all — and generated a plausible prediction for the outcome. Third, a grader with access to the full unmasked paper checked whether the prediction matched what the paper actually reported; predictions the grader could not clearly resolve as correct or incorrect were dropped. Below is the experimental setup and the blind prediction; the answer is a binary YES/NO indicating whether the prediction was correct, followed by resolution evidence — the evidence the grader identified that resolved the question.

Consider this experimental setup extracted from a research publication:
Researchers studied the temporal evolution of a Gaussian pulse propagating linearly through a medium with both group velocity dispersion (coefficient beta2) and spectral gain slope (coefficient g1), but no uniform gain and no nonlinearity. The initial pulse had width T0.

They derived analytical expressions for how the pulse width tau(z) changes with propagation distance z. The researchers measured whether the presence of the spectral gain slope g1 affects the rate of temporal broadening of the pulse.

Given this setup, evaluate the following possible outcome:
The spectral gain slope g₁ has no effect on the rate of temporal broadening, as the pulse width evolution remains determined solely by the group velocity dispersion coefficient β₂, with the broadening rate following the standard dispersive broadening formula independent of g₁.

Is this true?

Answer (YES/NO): YES